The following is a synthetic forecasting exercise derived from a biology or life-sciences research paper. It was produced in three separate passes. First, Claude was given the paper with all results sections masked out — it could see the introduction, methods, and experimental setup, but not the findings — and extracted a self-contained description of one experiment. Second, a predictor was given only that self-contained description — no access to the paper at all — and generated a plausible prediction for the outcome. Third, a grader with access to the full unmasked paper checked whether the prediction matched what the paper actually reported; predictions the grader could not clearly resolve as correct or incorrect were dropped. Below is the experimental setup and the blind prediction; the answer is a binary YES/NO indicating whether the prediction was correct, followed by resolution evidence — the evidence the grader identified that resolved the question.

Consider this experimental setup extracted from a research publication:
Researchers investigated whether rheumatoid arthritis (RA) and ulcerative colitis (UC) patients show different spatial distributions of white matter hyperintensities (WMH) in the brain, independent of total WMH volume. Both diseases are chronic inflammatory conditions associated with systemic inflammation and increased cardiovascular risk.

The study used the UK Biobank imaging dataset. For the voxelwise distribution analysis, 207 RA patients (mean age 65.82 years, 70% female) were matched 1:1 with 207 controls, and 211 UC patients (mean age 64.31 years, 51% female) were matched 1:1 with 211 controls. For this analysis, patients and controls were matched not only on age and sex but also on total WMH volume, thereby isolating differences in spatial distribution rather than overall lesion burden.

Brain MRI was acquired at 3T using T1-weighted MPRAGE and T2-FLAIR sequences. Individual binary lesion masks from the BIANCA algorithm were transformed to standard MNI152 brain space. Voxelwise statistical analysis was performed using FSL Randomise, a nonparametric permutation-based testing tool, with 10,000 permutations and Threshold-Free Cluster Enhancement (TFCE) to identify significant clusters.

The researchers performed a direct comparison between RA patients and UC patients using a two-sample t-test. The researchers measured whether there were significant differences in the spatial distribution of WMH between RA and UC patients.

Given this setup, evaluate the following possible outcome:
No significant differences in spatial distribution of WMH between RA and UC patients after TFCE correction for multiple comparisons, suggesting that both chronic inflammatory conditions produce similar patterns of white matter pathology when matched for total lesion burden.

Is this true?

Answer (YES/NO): YES